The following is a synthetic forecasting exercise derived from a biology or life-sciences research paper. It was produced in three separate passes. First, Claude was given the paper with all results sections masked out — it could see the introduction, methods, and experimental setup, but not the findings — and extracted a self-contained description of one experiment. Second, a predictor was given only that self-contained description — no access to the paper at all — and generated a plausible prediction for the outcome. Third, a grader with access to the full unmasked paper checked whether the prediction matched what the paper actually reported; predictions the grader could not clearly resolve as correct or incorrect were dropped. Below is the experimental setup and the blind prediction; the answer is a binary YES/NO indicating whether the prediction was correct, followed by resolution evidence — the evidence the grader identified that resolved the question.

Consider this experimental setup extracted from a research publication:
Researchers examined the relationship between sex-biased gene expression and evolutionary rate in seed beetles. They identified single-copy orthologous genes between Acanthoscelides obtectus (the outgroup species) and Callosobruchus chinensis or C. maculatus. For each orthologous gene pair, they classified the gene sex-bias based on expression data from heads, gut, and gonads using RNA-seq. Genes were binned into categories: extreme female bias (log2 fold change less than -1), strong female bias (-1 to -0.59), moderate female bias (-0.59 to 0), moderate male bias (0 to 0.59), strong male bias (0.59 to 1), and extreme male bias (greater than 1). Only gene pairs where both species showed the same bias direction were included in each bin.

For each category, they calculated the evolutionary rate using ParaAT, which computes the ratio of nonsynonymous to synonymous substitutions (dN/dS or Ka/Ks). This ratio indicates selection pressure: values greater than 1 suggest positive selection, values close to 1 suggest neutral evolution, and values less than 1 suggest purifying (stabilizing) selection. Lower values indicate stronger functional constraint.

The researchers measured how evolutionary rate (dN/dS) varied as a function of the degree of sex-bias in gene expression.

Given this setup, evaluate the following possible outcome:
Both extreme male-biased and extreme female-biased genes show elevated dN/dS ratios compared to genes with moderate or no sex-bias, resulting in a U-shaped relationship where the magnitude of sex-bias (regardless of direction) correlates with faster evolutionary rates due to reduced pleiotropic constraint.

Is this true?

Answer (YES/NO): YES